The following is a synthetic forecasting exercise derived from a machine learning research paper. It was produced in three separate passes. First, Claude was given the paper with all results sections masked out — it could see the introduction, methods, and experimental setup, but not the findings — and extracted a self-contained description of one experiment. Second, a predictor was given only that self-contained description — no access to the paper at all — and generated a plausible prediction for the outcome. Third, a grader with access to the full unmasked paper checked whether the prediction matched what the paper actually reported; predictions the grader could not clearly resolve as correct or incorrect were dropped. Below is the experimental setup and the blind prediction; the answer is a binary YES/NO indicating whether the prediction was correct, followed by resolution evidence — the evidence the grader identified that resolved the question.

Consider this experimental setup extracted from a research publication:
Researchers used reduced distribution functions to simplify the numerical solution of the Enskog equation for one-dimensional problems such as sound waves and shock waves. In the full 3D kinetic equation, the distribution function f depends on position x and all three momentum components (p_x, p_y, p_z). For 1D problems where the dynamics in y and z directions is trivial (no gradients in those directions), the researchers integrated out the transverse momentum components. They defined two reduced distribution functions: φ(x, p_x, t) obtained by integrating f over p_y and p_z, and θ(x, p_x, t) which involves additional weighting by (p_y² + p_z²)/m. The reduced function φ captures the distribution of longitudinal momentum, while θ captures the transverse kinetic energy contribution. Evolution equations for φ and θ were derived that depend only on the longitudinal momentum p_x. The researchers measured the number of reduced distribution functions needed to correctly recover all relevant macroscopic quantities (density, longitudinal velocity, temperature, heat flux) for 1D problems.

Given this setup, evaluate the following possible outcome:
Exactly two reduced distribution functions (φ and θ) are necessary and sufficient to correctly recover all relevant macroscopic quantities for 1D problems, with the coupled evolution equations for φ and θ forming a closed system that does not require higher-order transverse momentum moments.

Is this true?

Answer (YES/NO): YES